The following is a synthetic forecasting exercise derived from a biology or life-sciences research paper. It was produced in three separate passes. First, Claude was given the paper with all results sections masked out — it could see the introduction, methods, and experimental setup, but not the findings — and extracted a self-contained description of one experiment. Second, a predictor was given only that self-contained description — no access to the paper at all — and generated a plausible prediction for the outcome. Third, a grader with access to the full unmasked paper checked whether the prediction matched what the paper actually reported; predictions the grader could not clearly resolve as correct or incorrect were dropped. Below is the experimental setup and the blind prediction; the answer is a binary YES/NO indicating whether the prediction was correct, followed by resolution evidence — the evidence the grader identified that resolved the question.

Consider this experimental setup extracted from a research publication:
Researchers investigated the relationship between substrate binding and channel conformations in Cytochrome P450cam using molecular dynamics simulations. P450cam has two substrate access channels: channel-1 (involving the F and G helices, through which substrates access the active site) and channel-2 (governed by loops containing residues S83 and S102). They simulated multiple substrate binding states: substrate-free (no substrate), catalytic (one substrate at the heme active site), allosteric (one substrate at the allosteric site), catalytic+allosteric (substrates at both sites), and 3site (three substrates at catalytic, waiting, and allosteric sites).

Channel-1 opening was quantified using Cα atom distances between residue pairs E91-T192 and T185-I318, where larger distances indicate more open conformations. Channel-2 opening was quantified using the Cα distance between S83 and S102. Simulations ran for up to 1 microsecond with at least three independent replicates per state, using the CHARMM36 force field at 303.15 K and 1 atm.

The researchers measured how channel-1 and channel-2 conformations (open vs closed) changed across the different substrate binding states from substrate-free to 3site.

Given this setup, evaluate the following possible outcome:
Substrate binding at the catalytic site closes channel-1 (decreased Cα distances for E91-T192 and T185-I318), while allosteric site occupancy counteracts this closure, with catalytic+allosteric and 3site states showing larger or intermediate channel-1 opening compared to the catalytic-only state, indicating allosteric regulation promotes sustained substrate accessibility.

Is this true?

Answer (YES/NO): NO